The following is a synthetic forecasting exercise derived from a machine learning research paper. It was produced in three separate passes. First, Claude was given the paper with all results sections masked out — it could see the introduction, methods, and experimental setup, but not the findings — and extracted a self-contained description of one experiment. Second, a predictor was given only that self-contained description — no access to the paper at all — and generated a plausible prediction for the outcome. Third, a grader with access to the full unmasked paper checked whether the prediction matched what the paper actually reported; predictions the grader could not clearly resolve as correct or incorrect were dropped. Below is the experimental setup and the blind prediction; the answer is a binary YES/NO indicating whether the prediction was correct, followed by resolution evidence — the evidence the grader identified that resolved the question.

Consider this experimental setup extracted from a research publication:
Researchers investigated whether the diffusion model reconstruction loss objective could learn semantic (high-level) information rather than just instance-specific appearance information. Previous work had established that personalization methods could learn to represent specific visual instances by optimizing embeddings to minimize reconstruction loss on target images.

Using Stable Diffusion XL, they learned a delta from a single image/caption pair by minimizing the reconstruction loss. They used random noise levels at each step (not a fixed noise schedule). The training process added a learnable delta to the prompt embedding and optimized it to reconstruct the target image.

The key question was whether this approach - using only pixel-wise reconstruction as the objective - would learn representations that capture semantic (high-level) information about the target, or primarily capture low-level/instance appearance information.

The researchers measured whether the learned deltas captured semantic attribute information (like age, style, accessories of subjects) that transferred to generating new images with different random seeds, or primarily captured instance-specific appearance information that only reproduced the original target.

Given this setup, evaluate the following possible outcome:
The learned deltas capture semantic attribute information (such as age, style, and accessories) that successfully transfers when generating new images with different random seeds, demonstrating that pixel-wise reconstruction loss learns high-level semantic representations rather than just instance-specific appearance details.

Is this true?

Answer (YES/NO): YES